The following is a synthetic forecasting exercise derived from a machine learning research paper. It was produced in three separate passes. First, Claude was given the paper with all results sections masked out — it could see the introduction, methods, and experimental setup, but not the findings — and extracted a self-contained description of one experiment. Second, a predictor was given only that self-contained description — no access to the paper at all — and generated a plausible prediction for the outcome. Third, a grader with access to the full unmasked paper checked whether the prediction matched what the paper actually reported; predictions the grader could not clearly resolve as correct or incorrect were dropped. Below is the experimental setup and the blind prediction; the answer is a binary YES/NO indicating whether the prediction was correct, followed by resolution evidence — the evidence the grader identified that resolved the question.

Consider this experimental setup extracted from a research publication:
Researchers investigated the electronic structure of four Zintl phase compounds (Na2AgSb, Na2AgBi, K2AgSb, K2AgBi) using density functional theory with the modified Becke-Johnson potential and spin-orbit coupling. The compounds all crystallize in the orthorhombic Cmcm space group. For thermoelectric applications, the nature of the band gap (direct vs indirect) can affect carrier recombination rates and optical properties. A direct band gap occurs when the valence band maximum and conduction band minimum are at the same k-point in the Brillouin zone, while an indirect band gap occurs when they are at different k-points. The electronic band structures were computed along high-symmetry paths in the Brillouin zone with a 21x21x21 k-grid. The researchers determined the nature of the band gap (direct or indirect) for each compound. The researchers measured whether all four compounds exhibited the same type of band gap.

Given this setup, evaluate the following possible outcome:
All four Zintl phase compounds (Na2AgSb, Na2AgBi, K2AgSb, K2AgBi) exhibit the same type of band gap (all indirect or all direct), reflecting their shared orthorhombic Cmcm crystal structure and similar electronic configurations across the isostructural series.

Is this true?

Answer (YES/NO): NO